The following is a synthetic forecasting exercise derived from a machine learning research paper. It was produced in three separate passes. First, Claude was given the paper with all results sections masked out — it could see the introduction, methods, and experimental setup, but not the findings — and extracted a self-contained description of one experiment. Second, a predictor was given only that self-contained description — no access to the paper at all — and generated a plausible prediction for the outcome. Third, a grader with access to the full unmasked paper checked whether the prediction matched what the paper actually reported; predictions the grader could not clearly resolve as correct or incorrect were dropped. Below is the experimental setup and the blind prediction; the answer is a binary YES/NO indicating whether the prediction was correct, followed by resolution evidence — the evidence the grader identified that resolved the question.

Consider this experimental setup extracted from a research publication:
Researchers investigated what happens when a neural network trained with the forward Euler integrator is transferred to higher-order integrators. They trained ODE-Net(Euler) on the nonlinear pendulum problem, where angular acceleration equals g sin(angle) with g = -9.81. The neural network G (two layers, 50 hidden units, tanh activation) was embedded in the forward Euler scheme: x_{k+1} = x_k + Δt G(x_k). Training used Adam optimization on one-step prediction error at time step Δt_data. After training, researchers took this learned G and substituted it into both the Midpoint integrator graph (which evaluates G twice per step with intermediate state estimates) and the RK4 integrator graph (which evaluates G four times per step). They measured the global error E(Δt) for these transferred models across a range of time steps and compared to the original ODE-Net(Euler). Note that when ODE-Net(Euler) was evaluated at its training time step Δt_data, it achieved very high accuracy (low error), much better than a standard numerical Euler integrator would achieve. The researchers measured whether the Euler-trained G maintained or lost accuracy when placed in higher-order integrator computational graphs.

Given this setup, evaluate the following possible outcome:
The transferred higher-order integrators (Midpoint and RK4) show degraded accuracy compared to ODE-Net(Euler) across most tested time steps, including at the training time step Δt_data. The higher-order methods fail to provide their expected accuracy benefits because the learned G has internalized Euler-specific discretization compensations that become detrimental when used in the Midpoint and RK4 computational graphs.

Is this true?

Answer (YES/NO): YES